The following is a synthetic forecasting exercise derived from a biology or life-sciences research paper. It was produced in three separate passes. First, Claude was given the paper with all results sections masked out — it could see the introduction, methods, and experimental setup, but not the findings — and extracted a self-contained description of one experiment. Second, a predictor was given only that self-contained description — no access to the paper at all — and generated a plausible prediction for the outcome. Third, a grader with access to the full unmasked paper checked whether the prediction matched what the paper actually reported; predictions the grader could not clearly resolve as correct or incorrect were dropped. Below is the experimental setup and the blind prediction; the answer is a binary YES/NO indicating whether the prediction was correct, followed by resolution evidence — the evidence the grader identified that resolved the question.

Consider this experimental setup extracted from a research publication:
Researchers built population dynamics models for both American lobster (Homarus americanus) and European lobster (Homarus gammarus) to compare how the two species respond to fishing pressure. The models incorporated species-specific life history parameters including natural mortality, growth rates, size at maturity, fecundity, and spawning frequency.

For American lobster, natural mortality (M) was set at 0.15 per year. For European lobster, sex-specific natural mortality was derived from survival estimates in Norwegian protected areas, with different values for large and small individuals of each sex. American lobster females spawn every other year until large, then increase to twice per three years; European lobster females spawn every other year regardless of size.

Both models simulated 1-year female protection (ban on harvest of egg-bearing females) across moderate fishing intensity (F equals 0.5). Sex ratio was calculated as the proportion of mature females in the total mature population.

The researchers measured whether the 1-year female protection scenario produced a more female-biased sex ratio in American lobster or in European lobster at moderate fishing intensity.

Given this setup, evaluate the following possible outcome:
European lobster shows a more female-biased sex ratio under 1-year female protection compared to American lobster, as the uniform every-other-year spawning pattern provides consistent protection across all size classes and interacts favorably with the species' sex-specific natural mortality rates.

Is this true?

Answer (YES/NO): NO